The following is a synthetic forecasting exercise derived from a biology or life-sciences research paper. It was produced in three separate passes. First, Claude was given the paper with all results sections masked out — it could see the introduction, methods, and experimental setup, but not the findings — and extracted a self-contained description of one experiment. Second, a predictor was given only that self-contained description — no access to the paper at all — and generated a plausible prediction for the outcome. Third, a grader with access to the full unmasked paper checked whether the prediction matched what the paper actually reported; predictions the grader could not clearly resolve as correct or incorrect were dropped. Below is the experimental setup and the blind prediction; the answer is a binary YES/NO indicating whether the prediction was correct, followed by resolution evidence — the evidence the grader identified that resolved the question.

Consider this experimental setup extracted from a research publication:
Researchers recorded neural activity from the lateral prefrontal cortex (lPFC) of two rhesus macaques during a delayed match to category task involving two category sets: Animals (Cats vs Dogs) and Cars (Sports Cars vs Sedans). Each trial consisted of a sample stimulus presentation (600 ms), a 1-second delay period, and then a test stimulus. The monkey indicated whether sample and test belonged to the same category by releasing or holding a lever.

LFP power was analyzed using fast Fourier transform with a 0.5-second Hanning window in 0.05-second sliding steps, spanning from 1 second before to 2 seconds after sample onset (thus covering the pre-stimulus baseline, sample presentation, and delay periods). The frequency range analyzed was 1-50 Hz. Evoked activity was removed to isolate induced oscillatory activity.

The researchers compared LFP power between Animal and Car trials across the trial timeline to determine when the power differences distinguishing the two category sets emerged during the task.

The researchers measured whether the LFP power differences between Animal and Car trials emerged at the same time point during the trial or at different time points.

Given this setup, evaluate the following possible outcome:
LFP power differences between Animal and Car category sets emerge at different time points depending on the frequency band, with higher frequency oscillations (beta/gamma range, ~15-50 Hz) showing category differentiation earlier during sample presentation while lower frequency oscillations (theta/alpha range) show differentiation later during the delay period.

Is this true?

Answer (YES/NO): NO